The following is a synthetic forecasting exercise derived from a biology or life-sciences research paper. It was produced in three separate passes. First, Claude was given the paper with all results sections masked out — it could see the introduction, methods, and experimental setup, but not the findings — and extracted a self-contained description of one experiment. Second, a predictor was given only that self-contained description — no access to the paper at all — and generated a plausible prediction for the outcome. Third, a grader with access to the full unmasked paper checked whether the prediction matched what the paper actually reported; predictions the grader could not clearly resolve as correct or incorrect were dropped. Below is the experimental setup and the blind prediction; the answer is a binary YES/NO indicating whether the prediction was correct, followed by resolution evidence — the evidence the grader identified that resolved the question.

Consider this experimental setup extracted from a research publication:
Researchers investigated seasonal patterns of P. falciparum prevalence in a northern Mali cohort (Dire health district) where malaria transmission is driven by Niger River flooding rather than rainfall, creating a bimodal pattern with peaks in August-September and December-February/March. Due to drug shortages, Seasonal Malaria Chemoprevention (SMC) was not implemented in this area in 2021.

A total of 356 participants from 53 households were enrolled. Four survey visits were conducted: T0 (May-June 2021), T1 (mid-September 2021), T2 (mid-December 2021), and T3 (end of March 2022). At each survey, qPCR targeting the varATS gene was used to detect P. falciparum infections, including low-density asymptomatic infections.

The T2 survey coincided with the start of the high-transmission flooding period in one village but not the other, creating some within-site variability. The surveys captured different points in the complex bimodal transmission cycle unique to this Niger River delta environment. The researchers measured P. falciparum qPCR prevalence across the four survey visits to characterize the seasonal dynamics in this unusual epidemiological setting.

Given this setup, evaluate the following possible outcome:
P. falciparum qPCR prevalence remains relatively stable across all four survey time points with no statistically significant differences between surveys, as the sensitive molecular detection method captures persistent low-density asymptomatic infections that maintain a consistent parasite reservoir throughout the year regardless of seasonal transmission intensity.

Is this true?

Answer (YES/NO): NO